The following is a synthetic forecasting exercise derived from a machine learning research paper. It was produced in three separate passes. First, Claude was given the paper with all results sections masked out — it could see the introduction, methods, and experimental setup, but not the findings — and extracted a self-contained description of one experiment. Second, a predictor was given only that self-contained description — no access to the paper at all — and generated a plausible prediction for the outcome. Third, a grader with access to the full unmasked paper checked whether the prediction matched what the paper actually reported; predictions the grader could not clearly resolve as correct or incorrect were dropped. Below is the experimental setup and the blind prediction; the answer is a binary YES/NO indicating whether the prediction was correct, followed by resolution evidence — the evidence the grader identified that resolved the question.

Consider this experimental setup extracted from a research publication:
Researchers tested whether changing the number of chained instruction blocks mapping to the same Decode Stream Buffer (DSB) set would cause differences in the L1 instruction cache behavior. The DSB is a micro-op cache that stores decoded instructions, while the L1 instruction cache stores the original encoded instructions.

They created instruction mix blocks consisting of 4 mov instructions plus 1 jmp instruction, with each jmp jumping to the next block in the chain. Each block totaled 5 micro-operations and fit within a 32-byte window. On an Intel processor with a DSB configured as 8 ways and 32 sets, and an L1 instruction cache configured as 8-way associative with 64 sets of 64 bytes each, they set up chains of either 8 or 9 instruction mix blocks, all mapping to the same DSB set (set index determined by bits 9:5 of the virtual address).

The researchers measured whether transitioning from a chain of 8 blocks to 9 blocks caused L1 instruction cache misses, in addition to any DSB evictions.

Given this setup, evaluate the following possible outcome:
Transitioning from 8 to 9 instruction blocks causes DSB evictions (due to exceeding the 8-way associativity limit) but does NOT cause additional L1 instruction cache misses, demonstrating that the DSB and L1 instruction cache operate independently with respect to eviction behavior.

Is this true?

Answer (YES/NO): YES